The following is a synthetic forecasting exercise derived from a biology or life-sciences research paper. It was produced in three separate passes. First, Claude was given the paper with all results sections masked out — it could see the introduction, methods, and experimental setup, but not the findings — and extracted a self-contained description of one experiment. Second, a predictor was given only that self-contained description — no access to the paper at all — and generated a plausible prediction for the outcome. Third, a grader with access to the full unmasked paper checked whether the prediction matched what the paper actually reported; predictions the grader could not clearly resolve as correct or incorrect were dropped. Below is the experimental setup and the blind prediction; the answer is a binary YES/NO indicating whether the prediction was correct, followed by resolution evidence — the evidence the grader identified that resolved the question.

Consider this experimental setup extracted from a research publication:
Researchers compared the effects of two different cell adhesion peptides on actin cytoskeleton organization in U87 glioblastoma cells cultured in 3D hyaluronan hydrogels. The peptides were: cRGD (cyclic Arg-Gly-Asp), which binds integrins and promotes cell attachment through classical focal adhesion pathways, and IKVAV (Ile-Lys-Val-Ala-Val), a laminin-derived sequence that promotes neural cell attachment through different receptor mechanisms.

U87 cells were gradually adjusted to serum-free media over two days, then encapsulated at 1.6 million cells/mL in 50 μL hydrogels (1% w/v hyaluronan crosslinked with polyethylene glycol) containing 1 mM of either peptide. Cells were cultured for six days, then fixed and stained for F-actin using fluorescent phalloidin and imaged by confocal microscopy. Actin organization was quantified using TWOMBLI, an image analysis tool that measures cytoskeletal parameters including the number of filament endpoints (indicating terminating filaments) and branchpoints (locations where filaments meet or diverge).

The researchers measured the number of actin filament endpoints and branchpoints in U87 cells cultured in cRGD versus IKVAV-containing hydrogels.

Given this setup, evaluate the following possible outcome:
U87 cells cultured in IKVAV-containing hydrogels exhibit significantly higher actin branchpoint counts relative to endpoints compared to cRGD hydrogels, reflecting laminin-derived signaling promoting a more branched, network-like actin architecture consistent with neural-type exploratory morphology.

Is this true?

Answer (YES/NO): NO